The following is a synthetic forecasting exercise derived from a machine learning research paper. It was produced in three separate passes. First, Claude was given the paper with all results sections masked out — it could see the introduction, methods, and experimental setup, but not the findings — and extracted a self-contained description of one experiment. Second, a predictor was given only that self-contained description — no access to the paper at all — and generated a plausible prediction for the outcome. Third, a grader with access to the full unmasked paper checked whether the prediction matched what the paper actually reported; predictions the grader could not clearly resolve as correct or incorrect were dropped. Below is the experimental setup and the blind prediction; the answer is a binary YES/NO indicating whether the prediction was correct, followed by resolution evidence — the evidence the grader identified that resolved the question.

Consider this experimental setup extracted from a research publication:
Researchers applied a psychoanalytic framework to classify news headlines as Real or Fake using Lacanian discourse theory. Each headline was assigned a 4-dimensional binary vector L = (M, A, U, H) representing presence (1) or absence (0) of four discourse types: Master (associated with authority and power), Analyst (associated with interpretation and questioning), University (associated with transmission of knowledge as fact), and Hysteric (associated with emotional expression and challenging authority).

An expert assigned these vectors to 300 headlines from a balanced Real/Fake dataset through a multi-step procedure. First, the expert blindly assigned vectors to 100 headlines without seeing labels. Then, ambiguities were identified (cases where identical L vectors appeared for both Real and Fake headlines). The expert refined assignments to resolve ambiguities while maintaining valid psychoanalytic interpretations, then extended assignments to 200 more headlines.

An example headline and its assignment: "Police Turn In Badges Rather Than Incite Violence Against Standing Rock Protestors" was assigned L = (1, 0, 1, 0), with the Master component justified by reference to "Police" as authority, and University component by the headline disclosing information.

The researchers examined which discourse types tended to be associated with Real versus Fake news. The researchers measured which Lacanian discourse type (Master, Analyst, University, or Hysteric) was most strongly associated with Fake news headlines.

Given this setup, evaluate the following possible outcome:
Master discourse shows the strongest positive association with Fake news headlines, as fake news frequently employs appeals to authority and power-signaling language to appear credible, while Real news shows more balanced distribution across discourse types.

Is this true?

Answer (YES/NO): NO